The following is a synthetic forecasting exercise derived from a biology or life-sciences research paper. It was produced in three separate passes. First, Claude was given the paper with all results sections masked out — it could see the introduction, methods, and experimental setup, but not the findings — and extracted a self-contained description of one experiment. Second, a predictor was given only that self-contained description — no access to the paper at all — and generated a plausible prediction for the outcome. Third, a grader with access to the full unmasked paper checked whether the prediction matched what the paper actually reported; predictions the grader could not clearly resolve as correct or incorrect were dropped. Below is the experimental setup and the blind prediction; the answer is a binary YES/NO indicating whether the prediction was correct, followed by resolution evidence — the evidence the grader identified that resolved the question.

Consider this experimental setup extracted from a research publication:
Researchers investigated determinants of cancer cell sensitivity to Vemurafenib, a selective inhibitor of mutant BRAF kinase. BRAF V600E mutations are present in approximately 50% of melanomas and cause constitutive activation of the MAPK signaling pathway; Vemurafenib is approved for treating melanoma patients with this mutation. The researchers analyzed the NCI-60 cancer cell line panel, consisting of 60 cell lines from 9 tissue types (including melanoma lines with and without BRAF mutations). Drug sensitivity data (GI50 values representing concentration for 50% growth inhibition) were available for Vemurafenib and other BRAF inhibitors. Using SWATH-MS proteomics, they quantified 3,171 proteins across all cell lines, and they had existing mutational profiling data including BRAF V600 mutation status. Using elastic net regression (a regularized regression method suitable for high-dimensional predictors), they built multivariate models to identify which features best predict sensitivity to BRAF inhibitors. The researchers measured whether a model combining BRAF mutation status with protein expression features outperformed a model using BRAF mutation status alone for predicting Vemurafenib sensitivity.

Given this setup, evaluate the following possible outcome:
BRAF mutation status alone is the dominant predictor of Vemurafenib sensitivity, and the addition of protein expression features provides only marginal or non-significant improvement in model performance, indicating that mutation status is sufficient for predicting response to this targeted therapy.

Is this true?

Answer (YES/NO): NO